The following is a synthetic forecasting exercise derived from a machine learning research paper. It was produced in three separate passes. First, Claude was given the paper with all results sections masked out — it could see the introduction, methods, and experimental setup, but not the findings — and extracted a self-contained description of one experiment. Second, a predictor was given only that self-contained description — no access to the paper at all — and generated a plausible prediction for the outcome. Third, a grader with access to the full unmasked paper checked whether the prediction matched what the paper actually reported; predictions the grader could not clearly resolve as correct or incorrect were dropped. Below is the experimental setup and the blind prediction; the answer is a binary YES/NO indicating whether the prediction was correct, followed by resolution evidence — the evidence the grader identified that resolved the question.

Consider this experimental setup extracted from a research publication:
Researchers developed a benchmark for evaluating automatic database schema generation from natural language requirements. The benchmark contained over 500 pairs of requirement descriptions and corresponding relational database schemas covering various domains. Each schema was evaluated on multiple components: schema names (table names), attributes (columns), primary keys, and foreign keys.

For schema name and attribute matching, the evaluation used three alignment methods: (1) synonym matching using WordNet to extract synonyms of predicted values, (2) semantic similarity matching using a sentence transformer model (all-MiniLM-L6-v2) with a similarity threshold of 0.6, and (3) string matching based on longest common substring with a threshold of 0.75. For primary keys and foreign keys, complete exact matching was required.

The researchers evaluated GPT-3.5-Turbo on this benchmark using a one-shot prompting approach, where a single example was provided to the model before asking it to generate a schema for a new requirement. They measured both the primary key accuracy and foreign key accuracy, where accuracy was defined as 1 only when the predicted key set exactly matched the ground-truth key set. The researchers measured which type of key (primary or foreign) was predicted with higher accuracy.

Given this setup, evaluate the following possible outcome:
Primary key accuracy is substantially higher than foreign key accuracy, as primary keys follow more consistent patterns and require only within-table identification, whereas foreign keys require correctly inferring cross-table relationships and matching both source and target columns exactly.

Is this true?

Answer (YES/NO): NO